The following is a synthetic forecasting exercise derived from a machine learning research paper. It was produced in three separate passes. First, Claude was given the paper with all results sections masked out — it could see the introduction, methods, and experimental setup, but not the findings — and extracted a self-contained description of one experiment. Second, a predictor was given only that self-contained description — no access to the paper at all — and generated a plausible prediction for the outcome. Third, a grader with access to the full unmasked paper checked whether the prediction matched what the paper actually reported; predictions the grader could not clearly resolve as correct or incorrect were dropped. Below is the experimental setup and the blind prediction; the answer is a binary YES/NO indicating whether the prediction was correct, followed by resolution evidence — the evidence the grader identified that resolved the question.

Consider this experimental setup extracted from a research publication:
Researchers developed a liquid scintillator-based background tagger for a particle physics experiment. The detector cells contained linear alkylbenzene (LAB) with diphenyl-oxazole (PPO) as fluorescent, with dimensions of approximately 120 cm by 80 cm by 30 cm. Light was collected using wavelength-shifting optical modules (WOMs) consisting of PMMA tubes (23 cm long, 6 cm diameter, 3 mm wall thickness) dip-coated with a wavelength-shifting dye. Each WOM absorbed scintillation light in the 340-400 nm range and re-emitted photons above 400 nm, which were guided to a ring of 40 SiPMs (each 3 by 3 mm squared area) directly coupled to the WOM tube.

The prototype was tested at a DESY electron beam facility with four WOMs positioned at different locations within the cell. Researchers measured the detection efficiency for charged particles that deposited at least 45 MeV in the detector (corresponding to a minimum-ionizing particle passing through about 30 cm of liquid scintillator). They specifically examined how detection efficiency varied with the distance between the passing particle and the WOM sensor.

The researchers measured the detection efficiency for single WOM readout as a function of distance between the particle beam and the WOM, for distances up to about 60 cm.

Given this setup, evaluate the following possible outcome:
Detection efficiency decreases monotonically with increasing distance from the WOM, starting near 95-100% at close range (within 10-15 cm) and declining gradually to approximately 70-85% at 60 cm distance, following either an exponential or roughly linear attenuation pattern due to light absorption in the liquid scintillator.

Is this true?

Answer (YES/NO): NO